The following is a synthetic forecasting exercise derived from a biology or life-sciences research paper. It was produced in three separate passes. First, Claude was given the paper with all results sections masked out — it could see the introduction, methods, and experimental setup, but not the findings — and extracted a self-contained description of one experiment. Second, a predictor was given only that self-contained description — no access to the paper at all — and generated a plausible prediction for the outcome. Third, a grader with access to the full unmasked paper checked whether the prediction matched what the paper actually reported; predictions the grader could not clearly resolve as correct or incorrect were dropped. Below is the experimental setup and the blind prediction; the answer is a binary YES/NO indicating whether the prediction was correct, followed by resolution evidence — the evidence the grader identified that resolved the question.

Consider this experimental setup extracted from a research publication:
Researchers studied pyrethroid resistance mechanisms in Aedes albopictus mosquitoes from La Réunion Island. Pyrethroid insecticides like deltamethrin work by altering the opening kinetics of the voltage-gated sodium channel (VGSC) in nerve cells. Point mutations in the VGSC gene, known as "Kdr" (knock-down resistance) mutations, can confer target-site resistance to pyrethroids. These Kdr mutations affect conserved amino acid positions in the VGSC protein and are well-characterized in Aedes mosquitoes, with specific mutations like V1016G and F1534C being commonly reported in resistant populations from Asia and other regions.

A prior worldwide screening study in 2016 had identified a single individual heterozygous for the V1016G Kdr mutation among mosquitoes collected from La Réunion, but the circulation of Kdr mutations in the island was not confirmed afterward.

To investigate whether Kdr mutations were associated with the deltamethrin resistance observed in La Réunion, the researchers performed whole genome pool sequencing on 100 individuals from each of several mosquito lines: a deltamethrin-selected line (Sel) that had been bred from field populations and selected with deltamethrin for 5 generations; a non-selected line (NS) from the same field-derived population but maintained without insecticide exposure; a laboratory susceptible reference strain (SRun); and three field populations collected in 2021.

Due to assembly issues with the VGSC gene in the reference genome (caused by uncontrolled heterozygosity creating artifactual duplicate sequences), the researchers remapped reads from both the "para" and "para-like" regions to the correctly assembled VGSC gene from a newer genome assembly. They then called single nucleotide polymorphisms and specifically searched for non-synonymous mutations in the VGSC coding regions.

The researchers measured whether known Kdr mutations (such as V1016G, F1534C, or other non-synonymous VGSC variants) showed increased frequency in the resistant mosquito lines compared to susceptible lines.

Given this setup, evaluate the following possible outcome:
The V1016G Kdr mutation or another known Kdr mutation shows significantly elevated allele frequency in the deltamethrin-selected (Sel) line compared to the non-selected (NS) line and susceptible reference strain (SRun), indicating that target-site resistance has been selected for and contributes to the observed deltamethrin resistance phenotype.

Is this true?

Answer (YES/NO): NO